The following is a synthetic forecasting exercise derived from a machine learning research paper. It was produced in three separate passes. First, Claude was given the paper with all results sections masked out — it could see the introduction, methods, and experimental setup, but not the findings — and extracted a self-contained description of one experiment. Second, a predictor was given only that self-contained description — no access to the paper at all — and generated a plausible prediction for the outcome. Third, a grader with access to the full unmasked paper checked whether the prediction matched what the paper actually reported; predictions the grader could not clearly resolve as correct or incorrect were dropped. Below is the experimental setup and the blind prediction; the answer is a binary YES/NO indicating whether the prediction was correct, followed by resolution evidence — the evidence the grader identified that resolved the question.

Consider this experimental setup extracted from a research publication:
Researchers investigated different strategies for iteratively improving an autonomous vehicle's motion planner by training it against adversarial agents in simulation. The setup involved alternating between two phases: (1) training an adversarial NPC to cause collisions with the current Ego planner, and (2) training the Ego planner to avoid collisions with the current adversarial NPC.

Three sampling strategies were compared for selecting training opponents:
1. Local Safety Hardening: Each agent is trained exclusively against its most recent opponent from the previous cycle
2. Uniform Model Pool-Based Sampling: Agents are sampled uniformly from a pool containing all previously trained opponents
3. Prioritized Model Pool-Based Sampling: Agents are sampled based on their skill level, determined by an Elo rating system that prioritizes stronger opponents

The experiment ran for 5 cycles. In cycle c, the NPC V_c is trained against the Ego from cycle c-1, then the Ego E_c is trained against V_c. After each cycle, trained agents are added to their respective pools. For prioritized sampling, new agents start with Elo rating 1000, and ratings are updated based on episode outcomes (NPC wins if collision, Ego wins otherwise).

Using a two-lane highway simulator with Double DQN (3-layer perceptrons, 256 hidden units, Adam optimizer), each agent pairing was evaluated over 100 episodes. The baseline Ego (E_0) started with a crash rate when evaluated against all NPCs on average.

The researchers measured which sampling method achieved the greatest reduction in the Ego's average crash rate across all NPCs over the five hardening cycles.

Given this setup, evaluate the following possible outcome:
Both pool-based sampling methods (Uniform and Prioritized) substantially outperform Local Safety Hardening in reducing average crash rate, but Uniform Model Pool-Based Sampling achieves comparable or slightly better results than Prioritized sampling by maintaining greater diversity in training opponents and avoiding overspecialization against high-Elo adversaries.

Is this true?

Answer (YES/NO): NO